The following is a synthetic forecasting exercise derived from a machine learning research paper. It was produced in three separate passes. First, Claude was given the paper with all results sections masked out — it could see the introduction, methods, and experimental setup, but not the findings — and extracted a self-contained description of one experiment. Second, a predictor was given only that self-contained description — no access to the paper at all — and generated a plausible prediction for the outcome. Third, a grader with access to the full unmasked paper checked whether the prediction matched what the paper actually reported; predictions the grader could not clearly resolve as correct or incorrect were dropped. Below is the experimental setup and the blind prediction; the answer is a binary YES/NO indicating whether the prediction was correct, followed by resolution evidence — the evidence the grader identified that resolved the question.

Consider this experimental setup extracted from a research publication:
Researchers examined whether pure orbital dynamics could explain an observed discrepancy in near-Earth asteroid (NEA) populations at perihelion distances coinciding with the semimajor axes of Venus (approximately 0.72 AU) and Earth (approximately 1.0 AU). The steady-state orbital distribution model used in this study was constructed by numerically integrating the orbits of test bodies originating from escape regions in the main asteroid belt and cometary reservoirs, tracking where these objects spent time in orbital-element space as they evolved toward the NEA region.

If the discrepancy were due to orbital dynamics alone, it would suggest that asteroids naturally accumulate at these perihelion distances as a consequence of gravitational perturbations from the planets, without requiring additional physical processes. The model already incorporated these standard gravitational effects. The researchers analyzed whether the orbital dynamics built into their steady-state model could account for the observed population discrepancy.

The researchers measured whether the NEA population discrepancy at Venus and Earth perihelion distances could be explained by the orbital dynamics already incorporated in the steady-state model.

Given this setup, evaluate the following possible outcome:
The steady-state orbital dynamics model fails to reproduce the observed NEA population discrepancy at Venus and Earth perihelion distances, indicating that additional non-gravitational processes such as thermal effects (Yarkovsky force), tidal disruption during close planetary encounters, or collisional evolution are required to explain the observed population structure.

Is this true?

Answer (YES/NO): YES